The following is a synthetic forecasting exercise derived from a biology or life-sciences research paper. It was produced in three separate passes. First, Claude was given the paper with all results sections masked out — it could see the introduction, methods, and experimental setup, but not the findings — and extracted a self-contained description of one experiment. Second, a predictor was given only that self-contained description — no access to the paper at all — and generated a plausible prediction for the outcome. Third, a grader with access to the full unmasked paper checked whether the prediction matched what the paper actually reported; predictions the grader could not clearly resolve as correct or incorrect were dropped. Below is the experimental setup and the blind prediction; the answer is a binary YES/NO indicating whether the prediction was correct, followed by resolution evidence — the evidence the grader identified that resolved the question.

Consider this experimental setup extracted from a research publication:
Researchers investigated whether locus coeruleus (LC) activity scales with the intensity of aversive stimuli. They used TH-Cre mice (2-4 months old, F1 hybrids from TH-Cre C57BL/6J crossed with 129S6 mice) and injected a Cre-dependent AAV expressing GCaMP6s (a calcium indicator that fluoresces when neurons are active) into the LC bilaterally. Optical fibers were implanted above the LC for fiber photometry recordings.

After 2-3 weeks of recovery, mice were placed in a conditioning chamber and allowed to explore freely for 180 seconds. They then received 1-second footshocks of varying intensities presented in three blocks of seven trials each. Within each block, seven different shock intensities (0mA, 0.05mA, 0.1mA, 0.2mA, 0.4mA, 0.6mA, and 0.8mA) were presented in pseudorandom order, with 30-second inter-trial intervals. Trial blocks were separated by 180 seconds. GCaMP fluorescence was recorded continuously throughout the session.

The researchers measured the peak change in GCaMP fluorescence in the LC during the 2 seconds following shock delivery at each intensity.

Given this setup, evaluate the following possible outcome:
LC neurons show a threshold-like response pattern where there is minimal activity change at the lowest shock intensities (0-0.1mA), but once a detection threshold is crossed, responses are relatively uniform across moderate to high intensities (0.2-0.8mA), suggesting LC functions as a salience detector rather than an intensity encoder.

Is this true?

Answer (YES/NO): NO